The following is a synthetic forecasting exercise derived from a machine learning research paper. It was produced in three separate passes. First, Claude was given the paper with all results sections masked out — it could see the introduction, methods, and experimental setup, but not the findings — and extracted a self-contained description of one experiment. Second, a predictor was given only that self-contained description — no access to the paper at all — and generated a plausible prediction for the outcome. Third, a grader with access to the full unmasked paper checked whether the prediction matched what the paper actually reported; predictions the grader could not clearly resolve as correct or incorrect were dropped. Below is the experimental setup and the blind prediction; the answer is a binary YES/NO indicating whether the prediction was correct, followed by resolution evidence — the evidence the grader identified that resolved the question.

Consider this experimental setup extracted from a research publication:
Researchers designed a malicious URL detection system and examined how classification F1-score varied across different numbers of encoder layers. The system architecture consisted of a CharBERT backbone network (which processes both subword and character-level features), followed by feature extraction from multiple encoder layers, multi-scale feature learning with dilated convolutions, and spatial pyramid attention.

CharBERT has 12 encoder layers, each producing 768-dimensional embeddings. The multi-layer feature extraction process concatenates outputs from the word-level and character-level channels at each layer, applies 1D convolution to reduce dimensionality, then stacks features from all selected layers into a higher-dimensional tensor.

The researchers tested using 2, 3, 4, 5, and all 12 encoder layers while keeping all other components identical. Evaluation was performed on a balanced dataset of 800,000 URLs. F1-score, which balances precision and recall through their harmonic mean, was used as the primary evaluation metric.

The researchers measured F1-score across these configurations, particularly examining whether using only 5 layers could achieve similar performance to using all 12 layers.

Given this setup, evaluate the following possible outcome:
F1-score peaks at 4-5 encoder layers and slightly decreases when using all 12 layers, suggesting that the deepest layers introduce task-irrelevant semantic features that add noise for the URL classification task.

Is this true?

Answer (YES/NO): NO